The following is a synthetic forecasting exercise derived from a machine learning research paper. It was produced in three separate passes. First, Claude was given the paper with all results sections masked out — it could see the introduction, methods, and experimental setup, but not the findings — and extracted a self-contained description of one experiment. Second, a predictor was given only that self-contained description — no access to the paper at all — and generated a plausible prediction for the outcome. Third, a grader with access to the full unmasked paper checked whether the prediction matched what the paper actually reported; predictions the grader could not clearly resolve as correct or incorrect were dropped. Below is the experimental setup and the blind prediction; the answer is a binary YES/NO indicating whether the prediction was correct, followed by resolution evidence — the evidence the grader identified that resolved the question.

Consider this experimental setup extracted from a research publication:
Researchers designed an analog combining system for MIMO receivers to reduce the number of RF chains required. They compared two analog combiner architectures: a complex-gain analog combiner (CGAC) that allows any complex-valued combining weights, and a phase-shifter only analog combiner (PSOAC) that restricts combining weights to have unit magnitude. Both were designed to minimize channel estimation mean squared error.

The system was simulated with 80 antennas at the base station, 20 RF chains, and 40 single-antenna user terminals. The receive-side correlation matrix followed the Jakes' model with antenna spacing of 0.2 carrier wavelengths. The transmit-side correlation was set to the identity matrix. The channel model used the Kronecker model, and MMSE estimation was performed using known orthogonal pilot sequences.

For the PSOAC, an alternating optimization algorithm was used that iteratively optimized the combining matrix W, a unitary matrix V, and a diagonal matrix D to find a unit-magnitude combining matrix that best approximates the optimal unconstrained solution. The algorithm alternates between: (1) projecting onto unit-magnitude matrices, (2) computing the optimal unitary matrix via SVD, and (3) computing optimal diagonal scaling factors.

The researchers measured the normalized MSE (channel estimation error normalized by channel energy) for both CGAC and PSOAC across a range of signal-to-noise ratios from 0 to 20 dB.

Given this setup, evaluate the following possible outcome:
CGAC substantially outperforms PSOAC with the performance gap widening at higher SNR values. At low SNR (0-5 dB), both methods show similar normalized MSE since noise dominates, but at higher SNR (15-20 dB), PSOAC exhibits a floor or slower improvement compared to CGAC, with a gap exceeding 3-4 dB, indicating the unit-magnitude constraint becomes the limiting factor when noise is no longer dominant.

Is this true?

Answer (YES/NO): NO